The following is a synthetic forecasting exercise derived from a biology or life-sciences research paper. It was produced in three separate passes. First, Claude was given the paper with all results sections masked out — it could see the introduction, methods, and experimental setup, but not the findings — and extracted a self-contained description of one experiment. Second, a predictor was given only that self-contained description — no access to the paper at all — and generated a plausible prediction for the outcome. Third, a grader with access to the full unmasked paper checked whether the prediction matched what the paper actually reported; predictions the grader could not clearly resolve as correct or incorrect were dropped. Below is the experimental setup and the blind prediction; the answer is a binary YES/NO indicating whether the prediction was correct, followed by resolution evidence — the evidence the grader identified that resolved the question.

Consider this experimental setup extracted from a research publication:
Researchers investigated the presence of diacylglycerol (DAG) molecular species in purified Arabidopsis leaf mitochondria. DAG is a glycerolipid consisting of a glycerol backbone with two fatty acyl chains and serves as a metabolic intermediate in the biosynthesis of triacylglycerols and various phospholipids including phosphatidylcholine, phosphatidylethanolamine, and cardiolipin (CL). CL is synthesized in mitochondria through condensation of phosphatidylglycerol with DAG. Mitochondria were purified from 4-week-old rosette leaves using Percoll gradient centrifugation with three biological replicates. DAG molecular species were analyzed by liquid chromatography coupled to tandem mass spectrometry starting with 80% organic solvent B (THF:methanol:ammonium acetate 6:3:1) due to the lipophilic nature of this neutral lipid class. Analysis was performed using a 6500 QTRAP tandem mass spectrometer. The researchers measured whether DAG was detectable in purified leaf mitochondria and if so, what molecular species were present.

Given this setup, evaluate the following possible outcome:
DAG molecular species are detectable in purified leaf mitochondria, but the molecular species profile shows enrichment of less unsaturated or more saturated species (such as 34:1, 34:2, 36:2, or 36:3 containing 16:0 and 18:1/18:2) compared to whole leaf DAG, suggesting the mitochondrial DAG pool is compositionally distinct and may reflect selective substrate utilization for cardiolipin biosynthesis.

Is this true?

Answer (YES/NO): NO